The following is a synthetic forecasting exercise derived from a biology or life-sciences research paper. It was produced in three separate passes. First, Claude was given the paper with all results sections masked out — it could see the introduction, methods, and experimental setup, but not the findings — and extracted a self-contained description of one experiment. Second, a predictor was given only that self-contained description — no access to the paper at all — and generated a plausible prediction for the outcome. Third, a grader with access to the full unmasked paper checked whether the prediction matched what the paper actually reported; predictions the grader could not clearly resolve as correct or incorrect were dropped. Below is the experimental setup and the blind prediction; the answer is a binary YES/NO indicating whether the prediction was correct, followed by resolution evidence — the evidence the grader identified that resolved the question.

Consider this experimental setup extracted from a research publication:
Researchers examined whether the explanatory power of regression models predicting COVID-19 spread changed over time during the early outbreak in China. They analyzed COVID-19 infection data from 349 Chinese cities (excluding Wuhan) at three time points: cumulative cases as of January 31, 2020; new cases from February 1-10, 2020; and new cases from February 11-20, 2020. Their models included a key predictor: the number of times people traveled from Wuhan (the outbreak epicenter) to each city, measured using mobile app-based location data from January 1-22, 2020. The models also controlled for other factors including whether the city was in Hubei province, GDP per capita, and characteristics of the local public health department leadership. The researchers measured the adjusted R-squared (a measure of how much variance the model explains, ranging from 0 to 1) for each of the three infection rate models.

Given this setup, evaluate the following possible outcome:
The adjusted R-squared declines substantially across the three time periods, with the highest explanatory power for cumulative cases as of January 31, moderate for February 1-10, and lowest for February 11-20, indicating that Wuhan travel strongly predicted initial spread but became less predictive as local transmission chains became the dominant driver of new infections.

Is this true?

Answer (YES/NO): YES